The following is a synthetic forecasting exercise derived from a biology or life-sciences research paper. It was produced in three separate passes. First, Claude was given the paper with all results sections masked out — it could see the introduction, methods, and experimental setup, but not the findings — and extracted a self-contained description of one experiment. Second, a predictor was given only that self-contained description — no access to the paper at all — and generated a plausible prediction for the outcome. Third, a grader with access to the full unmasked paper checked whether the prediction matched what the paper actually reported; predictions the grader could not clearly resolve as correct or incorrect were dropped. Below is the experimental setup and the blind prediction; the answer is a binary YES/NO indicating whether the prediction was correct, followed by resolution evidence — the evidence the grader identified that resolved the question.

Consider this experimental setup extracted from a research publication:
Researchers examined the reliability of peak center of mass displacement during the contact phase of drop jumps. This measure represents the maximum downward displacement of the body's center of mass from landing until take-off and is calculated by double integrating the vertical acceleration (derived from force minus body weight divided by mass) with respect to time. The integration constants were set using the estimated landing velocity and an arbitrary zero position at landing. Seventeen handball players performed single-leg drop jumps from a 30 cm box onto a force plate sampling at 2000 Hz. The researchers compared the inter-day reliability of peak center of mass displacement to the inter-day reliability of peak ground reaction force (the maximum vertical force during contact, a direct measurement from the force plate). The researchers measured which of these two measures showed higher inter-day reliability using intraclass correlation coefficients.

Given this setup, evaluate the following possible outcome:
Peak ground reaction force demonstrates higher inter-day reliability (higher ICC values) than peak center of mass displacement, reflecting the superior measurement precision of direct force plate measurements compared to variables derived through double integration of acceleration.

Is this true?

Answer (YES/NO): NO